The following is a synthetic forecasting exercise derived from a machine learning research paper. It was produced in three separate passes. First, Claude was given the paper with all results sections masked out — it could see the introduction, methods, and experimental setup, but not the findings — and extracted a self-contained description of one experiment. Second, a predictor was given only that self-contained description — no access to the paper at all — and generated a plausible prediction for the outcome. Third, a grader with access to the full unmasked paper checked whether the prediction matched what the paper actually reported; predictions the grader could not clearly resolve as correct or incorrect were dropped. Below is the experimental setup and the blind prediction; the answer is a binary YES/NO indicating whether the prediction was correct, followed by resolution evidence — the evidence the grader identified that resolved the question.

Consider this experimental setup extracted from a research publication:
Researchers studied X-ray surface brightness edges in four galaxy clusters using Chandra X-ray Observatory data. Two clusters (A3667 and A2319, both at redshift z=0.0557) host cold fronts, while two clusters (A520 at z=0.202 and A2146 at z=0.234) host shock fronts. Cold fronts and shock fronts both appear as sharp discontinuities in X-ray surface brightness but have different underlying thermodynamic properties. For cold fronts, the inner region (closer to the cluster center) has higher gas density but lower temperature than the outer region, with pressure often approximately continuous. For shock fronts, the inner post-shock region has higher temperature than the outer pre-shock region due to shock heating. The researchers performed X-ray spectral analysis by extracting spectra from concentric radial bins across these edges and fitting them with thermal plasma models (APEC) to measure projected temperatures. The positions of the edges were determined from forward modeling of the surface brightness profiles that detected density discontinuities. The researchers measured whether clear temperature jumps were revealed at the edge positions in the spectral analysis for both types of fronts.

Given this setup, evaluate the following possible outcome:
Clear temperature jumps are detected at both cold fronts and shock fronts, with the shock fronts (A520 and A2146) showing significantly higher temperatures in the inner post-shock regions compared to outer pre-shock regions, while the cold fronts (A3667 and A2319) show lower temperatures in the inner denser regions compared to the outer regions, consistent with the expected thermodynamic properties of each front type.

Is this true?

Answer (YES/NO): YES